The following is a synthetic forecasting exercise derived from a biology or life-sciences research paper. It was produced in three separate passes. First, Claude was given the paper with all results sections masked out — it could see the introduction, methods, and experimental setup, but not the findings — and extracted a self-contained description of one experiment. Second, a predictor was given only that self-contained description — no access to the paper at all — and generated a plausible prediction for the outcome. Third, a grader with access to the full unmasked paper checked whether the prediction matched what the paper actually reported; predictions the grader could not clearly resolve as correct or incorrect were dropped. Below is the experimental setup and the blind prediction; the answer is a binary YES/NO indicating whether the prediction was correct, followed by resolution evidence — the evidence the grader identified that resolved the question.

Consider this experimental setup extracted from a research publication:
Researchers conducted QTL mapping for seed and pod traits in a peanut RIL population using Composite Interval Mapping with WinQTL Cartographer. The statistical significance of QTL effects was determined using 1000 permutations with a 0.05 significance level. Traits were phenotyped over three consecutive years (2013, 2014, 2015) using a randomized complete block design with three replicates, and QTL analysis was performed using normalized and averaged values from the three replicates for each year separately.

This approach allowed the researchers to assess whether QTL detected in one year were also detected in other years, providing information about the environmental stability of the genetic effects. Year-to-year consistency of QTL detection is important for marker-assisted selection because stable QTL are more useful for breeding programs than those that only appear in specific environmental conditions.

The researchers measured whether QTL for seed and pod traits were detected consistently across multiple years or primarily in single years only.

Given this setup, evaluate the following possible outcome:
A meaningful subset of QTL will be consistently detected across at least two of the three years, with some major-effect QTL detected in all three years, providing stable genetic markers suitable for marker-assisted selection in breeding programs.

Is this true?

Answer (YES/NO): NO